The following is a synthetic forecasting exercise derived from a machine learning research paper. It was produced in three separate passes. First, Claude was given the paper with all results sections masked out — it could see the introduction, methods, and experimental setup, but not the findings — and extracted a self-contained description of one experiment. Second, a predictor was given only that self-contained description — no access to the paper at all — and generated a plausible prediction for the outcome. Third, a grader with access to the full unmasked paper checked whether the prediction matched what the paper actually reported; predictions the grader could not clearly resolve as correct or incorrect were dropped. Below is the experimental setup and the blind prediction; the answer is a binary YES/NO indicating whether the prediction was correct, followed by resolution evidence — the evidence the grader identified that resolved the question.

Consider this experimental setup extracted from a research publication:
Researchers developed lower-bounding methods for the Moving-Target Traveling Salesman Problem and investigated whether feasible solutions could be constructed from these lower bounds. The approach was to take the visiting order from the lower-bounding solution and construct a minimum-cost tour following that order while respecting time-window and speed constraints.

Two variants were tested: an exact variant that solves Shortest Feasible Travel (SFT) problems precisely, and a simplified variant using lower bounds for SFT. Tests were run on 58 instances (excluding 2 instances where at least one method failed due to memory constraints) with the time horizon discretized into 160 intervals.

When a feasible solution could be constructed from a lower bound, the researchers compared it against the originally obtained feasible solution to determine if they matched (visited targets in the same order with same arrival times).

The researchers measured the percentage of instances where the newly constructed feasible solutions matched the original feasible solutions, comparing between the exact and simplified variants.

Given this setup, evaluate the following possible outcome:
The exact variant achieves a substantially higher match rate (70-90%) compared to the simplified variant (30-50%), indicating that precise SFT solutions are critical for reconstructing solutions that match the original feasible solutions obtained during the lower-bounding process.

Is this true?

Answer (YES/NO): NO